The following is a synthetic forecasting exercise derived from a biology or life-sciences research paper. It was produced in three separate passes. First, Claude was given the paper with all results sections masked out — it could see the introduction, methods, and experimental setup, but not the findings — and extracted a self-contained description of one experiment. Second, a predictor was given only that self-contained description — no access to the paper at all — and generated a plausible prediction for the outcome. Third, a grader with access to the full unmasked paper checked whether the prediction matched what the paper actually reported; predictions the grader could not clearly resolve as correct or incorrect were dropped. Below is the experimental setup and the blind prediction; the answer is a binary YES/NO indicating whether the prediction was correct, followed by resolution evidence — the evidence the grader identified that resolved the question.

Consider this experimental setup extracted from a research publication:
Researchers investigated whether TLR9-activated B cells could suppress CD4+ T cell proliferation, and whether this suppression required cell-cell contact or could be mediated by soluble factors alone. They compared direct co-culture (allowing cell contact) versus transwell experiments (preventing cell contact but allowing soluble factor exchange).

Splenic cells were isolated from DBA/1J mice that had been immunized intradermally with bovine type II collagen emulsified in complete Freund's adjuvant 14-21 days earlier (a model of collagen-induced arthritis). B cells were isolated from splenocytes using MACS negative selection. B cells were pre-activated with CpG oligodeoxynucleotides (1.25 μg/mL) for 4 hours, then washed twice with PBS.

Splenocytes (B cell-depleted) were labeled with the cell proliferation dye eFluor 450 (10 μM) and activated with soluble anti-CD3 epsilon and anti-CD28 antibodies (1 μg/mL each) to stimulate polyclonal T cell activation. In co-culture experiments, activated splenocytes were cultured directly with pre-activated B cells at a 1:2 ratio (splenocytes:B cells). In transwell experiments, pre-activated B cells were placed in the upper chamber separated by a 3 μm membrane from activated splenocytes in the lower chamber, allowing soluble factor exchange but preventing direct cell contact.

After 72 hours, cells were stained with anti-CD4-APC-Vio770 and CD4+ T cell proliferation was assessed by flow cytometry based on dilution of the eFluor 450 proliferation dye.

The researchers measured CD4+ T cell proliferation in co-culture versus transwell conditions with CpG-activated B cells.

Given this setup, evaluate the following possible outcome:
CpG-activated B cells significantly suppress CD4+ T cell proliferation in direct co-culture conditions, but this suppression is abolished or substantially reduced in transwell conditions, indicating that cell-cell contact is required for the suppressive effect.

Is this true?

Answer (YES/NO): YES